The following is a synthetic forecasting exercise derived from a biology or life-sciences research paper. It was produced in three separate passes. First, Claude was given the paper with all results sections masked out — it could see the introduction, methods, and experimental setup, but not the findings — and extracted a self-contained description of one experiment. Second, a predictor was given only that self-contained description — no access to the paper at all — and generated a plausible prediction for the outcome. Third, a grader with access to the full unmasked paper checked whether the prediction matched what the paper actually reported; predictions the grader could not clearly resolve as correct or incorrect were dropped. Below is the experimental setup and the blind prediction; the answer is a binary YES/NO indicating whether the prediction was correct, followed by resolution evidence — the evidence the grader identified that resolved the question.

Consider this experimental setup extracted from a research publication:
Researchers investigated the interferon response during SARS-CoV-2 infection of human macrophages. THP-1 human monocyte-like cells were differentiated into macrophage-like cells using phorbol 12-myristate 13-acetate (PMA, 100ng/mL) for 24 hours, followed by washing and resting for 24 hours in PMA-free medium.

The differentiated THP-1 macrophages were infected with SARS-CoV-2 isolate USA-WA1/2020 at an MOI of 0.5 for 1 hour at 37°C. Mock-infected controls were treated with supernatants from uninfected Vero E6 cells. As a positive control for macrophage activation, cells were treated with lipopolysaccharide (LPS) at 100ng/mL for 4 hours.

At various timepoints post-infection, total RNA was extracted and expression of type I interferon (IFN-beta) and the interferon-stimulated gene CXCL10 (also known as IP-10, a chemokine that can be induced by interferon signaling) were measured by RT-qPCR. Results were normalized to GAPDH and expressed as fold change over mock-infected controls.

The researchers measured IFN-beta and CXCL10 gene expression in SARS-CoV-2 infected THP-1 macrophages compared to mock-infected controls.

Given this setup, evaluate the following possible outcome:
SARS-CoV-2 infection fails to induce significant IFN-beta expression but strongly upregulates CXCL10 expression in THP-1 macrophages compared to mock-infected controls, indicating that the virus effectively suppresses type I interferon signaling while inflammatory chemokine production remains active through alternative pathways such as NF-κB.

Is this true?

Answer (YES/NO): NO